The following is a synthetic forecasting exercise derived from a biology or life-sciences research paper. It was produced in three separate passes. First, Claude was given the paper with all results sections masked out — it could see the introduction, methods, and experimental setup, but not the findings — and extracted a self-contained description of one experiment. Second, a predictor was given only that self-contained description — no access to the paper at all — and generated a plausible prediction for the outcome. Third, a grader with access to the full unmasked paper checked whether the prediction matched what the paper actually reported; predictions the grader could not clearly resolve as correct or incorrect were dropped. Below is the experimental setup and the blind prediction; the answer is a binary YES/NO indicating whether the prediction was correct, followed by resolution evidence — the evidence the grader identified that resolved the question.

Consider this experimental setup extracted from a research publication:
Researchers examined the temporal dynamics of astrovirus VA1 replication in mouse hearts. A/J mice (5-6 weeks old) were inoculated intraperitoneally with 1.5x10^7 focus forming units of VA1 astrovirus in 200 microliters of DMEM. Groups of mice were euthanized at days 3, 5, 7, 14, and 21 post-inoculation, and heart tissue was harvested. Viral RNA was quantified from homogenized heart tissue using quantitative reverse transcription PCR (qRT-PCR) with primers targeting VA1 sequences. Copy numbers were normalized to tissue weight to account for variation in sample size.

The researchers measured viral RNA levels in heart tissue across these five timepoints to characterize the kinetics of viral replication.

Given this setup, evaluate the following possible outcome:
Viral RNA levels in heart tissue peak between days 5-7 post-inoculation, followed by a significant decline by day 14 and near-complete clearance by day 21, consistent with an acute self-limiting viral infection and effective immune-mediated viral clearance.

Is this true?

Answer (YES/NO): NO